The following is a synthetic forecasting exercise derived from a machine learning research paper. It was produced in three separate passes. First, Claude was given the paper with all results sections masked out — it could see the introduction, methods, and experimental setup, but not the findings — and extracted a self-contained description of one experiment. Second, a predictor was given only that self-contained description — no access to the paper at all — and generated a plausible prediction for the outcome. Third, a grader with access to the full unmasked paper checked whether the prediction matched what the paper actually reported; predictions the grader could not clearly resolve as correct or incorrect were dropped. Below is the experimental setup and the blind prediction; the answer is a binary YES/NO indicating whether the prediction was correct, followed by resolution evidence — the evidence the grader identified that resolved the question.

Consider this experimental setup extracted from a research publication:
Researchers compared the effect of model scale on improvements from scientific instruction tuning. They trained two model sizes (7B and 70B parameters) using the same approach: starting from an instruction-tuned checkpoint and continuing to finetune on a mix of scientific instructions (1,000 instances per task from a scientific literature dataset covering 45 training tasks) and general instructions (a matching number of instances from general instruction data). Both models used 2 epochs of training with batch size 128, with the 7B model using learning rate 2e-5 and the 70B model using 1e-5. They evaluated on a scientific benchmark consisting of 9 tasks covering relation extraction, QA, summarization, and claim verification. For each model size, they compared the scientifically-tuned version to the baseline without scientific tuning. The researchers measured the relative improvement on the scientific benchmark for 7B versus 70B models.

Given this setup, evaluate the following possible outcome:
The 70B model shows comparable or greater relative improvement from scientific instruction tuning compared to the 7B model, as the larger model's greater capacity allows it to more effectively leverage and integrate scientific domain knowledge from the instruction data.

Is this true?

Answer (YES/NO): NO